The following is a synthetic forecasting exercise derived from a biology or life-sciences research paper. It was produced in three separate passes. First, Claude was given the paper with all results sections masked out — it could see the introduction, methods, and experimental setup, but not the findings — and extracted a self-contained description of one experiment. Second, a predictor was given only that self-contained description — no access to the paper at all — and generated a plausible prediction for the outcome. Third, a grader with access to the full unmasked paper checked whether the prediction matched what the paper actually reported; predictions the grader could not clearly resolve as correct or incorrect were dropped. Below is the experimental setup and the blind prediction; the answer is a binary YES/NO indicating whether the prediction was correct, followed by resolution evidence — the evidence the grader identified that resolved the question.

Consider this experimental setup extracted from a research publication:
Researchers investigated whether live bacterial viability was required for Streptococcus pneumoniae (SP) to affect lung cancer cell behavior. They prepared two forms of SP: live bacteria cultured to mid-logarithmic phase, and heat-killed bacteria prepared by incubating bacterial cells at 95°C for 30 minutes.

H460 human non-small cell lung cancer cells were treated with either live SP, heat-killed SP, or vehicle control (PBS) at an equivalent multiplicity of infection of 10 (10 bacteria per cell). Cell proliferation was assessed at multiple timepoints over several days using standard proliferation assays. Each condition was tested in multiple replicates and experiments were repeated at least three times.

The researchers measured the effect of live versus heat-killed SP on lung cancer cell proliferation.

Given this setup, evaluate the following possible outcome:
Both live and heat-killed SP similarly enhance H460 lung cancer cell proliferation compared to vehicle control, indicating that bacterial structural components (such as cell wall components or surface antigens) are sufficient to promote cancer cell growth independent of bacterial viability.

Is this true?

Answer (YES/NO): NO